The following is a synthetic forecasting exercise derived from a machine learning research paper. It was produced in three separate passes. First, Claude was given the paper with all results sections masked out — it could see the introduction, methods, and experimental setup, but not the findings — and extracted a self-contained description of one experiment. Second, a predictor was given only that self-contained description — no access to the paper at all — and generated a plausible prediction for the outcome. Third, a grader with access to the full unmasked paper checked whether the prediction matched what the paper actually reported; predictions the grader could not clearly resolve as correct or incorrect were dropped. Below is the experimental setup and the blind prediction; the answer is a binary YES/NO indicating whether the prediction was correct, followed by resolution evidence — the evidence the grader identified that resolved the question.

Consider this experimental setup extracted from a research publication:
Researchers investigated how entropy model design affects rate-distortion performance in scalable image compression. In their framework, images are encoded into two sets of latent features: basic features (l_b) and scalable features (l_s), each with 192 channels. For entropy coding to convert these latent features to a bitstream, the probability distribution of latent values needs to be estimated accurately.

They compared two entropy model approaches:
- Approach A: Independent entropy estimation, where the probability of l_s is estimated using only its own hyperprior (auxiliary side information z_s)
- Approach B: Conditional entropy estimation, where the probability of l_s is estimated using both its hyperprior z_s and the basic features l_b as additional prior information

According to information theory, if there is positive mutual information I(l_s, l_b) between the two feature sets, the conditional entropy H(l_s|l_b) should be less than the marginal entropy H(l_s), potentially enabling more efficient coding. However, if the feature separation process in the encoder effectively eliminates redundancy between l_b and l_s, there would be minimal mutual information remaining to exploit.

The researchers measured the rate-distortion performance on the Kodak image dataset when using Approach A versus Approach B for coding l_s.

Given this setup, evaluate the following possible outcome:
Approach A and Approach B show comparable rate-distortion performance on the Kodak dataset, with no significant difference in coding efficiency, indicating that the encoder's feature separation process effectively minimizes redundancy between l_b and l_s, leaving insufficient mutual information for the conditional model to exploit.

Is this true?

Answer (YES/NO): NO